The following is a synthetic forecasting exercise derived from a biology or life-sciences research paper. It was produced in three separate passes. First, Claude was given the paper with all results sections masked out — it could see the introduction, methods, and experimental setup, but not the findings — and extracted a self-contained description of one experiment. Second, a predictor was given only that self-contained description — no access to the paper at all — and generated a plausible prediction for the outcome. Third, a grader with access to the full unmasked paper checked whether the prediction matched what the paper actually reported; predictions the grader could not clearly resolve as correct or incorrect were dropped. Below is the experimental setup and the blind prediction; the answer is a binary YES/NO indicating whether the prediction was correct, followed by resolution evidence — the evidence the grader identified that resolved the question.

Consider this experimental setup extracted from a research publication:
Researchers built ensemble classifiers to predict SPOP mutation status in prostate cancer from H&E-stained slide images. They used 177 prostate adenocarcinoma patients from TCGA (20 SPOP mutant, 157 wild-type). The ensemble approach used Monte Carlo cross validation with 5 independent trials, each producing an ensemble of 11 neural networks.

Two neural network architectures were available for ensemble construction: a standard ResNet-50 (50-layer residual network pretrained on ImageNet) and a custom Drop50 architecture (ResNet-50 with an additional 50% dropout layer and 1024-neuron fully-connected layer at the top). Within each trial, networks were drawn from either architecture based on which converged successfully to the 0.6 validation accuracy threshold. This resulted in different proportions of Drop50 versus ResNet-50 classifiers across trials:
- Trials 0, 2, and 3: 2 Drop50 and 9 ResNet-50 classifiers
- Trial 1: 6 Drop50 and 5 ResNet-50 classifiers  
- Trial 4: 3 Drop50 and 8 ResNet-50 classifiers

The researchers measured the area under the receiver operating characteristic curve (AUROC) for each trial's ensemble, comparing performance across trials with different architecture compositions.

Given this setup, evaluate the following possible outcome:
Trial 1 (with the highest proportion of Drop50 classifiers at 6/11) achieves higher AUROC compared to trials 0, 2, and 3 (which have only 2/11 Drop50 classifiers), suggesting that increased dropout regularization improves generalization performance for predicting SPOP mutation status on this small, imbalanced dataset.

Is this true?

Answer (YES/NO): NO